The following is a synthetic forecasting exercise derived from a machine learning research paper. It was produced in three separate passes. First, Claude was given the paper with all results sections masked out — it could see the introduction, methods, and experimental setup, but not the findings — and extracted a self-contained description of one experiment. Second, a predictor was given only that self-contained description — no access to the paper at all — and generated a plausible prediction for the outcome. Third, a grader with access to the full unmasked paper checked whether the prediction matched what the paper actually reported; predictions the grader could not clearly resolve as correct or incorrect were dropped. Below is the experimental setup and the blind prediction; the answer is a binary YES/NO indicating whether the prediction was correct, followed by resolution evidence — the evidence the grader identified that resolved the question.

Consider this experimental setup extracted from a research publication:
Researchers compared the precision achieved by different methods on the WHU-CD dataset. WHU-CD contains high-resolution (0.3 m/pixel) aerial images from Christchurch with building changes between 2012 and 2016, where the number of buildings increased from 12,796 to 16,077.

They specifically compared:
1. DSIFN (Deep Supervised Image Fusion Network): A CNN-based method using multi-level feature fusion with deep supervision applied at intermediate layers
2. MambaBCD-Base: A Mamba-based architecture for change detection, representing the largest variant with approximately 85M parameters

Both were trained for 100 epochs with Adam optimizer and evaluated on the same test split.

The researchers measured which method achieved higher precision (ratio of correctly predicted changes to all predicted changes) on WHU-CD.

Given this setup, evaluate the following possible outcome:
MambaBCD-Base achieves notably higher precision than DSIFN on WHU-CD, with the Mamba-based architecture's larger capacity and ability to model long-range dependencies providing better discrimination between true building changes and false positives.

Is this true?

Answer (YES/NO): NO